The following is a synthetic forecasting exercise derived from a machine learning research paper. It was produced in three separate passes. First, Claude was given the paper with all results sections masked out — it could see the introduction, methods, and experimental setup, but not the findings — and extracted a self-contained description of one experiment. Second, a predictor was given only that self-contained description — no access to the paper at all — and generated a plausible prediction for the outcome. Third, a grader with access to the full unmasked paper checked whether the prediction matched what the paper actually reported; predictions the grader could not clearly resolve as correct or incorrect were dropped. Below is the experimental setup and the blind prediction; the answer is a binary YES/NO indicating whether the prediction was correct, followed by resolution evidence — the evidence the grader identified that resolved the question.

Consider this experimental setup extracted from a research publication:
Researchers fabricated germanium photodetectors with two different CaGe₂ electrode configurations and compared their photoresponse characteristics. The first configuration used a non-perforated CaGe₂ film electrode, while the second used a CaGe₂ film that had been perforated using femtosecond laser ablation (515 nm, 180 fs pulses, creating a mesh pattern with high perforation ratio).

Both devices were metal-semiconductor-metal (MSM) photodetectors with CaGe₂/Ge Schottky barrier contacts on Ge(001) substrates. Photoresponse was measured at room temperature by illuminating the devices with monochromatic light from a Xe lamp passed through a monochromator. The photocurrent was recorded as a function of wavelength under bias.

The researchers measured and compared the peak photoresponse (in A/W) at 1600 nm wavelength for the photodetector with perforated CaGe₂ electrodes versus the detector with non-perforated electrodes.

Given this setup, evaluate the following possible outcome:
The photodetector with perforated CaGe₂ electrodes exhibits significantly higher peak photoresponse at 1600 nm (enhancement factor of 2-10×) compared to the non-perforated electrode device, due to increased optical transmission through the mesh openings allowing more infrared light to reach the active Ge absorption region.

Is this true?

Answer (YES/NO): NO